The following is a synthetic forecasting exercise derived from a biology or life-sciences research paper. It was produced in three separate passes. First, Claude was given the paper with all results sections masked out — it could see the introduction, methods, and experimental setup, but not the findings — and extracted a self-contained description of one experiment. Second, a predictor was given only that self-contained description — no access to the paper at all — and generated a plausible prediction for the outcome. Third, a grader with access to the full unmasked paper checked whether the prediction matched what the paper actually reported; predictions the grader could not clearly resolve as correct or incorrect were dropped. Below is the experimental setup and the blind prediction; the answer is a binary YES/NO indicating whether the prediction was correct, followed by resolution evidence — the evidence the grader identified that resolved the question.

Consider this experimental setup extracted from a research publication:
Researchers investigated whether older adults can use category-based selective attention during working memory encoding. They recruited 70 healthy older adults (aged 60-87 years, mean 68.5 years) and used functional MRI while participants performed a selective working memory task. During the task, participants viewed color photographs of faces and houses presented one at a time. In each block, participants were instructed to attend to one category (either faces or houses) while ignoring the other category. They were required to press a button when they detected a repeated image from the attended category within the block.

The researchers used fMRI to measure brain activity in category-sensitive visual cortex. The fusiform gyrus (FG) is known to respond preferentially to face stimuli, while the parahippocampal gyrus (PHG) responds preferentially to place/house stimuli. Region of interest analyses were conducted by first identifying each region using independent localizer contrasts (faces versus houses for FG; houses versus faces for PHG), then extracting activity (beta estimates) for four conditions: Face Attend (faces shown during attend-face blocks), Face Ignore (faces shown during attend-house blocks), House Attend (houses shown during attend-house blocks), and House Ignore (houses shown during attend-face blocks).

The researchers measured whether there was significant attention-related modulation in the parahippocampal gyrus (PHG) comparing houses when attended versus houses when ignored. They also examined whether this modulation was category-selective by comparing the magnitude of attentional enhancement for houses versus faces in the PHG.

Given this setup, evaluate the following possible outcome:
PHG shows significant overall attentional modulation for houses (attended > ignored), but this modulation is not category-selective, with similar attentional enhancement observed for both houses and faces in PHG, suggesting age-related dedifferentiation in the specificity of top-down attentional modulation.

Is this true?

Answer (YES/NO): NO